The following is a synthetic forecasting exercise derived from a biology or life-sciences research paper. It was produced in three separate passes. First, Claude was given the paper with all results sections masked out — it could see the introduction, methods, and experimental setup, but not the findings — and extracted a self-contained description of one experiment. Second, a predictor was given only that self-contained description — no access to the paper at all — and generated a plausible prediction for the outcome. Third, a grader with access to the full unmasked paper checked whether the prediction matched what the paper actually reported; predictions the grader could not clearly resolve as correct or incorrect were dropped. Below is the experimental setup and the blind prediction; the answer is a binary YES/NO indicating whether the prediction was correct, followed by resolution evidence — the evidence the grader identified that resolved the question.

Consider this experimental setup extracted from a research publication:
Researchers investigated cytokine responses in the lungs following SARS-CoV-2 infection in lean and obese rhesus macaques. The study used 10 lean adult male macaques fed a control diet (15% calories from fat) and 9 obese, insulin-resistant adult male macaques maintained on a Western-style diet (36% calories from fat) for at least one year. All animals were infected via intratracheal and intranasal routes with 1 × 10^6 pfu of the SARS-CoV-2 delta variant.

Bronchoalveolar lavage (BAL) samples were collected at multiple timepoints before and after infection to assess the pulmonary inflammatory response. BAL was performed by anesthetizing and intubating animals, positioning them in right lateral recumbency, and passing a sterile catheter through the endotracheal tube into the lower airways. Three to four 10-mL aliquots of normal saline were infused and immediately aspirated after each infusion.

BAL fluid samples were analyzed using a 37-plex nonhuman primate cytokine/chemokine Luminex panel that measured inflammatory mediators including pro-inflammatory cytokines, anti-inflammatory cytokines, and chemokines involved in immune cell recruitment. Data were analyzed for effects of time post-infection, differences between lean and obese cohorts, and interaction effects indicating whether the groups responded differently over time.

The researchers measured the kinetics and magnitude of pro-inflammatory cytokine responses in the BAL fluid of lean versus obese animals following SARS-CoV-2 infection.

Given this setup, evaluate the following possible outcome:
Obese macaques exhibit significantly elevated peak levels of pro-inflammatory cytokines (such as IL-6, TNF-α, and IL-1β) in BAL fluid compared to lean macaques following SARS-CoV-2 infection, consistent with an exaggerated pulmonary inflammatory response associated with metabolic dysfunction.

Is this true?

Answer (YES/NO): NO